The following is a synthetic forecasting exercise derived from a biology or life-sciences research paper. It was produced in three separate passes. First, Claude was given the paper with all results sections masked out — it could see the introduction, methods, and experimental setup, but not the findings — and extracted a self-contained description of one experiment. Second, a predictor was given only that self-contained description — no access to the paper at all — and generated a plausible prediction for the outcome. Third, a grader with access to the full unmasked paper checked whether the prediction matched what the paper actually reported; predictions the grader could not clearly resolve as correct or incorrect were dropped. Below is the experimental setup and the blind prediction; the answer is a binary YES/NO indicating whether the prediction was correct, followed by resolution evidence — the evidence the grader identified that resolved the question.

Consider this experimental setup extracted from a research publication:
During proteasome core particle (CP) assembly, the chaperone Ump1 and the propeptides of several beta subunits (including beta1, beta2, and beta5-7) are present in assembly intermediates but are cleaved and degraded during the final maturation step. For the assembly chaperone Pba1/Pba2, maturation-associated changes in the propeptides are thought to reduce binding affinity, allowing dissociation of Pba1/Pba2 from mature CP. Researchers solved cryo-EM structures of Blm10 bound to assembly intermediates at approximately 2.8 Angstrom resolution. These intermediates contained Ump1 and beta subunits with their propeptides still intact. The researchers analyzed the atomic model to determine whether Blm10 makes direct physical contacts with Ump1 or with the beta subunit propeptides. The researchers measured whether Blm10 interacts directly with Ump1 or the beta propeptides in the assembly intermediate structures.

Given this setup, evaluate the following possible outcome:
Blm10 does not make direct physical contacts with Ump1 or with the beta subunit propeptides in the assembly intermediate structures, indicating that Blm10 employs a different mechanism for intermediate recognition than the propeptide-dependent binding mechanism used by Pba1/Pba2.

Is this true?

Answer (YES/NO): YES